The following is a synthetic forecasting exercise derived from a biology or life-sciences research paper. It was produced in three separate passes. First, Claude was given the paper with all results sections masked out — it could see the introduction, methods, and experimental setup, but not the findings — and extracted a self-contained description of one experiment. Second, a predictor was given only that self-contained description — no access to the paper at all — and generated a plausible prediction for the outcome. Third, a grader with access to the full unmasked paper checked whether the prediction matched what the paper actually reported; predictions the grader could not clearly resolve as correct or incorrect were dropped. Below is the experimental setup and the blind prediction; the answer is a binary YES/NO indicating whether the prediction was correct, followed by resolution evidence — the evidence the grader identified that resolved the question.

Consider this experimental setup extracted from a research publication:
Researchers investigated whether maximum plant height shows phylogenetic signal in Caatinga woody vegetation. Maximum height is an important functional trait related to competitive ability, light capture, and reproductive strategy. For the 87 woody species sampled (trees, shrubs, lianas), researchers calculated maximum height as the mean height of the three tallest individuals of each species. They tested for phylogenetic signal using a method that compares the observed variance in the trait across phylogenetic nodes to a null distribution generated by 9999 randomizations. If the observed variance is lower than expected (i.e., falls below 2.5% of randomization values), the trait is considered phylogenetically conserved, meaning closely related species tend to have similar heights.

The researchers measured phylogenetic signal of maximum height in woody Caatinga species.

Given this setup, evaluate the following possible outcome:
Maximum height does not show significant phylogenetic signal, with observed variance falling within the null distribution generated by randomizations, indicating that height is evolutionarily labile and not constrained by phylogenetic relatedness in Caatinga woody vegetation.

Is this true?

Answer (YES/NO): YES